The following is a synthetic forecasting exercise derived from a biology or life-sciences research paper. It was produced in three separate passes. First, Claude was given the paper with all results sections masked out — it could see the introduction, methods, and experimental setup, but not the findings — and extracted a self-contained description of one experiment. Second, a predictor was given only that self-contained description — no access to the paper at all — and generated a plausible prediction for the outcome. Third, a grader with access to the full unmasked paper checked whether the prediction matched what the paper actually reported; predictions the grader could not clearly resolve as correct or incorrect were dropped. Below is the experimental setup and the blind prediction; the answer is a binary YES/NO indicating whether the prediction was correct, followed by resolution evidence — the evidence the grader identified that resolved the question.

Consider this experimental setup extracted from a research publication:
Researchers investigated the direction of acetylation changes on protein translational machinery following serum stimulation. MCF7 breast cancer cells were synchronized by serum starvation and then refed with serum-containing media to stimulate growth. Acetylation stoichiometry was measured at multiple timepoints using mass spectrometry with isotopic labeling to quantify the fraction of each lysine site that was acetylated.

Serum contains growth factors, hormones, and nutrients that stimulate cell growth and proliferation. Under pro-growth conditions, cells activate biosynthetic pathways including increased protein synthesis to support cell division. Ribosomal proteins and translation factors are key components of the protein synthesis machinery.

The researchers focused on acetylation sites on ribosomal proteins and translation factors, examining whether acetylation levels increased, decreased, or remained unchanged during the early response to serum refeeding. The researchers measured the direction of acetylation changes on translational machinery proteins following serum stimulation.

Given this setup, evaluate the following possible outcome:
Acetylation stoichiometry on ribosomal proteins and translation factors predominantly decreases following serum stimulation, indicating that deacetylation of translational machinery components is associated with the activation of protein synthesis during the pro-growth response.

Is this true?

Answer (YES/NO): NO